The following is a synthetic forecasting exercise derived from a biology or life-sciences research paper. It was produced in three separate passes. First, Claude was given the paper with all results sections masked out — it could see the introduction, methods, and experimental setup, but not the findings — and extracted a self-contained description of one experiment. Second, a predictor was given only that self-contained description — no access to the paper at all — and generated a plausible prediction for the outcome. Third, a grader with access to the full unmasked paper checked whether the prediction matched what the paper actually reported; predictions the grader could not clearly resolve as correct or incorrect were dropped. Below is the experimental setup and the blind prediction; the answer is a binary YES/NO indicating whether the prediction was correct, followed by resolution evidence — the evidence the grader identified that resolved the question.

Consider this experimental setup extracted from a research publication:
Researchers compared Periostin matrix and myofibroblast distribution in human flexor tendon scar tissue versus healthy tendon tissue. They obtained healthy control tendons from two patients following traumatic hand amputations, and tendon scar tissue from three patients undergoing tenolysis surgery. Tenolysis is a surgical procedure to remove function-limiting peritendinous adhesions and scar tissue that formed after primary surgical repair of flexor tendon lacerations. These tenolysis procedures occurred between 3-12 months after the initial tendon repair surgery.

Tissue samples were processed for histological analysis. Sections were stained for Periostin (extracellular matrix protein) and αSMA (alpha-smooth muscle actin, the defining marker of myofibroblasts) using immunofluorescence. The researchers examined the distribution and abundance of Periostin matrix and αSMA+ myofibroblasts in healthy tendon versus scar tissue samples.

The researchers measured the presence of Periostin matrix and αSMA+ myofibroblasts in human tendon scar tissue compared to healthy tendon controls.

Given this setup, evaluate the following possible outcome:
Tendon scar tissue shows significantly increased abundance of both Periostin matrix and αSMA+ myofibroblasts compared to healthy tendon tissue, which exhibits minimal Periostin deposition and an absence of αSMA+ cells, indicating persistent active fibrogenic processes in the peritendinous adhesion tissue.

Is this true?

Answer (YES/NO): NO